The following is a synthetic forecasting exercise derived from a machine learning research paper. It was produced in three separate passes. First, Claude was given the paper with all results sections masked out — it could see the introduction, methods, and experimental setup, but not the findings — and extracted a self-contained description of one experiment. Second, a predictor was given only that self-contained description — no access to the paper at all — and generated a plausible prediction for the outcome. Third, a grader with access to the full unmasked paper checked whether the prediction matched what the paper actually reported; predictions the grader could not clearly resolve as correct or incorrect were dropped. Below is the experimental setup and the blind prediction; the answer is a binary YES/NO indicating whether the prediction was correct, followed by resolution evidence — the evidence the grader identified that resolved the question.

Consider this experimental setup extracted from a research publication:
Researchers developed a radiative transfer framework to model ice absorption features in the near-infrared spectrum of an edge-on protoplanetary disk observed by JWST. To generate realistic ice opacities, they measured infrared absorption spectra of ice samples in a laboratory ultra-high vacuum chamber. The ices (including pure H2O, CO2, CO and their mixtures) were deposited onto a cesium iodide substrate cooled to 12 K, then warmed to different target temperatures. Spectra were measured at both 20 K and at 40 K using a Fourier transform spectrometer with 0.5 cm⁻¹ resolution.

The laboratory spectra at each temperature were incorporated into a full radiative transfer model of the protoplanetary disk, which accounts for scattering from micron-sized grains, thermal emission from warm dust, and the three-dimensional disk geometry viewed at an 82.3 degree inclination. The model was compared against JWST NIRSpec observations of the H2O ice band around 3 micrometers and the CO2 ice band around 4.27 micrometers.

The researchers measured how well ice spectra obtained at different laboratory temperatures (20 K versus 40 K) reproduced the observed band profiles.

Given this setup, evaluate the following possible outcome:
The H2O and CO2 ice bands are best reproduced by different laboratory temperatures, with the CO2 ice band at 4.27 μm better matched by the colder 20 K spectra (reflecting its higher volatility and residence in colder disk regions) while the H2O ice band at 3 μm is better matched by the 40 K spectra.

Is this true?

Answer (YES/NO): NO